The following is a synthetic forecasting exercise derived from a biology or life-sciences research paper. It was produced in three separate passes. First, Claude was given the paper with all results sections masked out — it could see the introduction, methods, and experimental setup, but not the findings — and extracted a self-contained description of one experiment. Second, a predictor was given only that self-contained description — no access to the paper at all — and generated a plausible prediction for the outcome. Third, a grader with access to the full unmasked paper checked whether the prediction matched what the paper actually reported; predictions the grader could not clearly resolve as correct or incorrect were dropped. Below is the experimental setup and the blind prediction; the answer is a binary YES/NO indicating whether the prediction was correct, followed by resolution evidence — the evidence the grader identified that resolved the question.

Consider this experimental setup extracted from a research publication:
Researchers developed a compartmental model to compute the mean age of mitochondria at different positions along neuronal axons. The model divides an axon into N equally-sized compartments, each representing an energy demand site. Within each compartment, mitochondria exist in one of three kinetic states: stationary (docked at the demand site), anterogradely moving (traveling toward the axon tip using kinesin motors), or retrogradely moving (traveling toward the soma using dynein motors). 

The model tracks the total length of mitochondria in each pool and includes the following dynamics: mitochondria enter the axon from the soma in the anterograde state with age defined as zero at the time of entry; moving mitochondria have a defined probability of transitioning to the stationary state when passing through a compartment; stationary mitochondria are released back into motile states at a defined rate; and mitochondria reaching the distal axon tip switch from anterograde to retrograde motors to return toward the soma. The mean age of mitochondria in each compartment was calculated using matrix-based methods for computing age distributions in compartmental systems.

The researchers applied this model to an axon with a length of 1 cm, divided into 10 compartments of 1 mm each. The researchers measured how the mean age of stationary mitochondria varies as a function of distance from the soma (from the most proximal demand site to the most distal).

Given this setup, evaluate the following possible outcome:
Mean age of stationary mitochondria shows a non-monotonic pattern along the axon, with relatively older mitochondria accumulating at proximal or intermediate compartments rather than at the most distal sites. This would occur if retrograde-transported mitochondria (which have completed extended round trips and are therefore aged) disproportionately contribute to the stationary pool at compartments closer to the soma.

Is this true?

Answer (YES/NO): NO